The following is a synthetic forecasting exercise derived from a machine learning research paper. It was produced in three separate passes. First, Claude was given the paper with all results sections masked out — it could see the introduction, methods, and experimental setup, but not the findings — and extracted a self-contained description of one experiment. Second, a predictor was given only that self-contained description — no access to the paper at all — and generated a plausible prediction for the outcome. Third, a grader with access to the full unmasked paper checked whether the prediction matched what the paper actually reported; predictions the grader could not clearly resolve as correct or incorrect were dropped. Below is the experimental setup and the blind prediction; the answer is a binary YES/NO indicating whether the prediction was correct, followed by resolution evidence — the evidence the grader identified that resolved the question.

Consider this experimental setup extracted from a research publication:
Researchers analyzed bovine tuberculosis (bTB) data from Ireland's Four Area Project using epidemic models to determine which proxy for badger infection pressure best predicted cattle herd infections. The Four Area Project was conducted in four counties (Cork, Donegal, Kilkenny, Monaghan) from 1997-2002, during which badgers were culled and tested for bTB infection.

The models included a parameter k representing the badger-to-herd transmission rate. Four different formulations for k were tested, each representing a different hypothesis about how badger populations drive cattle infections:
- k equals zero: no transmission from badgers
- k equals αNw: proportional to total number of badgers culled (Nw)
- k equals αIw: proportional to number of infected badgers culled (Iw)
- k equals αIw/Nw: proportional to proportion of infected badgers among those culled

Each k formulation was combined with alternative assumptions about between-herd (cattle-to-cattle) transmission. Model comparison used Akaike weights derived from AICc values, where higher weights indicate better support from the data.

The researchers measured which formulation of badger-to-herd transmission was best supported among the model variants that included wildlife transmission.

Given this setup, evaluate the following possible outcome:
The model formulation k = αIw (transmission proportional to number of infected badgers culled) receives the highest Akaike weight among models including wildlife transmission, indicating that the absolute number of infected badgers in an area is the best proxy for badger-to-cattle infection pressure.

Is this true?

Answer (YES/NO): YES